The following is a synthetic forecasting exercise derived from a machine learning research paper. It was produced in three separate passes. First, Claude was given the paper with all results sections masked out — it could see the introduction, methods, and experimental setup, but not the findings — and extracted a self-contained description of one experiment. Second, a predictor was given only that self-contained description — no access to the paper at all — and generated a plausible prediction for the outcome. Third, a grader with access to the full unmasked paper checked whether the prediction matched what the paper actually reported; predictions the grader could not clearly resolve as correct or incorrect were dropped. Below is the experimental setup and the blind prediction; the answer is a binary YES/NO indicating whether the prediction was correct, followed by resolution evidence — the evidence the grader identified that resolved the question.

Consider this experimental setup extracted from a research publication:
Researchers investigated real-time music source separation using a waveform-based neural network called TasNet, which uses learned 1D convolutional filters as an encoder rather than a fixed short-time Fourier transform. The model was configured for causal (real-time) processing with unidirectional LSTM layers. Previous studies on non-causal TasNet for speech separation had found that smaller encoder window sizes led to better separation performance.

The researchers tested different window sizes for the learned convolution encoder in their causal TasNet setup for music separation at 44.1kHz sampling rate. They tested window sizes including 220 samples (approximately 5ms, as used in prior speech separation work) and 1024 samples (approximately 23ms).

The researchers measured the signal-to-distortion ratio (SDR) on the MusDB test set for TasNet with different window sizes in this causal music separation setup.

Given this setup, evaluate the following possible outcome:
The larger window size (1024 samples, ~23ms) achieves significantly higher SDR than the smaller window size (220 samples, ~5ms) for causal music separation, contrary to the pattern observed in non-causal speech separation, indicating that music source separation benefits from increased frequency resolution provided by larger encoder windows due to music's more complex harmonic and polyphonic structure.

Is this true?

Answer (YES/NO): NO